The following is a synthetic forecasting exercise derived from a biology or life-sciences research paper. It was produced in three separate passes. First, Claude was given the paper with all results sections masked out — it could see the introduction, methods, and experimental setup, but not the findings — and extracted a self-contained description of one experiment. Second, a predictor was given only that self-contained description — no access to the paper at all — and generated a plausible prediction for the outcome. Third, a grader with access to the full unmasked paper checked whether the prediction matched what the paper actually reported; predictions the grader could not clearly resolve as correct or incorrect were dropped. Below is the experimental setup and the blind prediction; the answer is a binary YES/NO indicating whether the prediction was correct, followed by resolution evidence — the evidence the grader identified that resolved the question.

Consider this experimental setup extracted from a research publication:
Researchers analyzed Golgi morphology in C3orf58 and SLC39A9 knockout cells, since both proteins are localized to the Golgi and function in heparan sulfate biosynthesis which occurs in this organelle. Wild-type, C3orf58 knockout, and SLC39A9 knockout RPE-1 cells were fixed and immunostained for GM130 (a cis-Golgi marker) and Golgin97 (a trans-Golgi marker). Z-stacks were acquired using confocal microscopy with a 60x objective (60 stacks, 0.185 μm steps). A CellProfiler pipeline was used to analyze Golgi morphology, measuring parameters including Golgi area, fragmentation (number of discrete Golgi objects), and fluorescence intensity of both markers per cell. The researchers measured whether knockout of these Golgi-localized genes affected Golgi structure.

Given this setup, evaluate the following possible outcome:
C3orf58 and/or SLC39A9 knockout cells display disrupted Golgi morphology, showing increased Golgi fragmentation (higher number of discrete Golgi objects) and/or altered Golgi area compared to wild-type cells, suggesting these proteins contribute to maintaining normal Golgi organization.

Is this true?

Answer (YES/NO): YES